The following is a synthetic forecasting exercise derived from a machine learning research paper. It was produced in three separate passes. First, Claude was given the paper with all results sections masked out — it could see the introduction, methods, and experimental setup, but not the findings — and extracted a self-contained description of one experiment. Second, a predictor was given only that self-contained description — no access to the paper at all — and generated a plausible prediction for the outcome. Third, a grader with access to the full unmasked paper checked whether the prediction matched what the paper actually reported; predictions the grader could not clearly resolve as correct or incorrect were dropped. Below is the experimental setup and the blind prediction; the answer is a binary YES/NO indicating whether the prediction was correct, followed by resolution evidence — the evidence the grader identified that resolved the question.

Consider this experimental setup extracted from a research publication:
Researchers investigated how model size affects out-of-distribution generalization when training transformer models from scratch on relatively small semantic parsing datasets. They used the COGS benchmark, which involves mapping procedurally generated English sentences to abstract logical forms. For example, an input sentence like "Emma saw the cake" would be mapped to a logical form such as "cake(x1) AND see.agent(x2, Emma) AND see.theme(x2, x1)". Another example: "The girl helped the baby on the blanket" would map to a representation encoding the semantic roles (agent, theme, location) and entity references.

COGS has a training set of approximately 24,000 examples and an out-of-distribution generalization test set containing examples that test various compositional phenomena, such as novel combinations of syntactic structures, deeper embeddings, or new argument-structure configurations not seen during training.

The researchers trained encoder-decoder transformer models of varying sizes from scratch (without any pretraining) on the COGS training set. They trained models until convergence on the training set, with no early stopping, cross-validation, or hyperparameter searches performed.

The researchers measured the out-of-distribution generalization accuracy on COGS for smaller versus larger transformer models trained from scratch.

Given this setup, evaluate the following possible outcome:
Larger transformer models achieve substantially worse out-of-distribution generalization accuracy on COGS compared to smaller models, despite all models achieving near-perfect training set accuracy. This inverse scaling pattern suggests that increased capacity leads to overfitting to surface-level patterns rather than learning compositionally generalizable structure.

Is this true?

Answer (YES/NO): YES